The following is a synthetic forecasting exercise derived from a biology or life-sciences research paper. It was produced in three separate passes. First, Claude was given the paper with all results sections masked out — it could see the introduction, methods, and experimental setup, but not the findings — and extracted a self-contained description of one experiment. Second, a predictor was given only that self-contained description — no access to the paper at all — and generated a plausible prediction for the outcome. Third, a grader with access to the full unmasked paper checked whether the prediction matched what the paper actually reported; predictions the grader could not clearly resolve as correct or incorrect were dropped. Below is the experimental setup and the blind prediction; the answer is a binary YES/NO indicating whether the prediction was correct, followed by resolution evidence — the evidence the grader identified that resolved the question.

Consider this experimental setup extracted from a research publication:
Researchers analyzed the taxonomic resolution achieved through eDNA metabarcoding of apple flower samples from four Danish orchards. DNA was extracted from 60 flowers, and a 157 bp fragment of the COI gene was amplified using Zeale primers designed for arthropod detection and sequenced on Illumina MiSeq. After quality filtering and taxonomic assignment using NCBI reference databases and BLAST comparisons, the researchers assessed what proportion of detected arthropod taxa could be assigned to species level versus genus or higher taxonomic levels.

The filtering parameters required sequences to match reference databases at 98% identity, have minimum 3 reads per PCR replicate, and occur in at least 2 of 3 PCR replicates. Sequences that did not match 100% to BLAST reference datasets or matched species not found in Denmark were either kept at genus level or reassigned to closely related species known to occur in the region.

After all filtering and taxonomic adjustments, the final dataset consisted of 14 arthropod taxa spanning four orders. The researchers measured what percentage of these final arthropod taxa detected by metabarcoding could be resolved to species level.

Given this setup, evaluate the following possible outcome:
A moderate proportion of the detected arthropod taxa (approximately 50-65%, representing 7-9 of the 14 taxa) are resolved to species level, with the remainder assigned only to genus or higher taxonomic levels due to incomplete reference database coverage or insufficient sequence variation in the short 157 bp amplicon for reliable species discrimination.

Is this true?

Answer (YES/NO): NO